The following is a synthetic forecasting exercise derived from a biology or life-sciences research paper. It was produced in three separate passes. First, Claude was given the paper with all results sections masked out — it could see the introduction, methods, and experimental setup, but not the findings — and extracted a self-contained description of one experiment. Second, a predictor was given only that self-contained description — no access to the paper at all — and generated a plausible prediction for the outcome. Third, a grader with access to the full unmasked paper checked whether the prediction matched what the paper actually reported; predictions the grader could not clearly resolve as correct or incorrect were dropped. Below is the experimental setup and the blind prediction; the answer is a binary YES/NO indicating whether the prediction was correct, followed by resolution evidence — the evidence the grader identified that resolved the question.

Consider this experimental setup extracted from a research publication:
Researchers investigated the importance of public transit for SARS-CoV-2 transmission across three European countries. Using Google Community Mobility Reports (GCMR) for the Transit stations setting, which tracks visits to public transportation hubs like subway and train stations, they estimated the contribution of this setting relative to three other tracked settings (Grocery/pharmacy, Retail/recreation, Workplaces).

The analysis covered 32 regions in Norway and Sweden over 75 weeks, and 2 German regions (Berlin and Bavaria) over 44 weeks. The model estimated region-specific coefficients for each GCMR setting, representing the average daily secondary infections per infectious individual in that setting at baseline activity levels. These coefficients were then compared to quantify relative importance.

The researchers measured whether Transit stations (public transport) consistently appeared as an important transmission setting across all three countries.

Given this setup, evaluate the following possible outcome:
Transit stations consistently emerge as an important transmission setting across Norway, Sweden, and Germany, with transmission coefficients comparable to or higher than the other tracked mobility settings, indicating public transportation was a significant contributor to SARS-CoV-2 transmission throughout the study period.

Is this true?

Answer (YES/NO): YES